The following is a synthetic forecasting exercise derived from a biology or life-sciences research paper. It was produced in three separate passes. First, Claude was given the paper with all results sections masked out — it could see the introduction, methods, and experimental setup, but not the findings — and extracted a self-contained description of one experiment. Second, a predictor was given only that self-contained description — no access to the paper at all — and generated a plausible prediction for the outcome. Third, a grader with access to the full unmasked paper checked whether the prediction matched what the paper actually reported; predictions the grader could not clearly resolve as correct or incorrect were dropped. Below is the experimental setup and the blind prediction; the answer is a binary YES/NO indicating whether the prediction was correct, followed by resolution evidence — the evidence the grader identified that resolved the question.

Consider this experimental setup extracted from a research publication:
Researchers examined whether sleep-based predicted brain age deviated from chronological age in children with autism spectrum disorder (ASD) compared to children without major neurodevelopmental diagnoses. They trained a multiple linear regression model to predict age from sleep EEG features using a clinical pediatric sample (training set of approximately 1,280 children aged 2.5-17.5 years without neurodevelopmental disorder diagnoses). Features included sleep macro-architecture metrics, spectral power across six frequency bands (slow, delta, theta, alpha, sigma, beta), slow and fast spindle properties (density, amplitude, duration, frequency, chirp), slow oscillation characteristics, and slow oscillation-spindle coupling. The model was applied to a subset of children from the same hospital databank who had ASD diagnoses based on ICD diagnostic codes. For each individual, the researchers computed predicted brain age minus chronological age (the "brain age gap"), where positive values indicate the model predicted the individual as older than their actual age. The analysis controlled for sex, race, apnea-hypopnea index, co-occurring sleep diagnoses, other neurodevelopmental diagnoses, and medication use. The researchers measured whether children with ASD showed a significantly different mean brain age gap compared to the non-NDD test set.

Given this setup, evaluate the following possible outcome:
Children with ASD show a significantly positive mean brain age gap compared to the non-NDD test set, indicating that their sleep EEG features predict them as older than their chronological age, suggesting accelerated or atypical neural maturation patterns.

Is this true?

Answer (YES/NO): NO